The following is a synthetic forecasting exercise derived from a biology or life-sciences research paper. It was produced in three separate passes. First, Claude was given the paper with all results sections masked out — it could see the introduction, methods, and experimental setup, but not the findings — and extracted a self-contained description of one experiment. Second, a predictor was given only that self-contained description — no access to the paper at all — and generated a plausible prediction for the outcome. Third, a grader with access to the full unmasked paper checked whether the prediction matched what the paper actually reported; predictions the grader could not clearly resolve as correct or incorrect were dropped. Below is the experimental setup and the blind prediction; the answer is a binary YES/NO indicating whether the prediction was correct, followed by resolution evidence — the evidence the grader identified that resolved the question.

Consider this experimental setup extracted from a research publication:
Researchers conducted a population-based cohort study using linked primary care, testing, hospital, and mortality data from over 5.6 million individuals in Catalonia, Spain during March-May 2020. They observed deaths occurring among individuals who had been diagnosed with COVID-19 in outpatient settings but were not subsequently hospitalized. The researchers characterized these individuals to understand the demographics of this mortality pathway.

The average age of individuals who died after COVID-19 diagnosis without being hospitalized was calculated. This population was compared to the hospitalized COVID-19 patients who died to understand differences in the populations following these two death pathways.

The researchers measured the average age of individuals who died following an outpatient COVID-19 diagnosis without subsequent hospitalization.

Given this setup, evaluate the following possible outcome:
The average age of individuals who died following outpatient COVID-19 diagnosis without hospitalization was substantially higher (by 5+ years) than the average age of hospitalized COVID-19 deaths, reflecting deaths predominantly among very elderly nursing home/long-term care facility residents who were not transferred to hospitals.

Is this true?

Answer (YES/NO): YES